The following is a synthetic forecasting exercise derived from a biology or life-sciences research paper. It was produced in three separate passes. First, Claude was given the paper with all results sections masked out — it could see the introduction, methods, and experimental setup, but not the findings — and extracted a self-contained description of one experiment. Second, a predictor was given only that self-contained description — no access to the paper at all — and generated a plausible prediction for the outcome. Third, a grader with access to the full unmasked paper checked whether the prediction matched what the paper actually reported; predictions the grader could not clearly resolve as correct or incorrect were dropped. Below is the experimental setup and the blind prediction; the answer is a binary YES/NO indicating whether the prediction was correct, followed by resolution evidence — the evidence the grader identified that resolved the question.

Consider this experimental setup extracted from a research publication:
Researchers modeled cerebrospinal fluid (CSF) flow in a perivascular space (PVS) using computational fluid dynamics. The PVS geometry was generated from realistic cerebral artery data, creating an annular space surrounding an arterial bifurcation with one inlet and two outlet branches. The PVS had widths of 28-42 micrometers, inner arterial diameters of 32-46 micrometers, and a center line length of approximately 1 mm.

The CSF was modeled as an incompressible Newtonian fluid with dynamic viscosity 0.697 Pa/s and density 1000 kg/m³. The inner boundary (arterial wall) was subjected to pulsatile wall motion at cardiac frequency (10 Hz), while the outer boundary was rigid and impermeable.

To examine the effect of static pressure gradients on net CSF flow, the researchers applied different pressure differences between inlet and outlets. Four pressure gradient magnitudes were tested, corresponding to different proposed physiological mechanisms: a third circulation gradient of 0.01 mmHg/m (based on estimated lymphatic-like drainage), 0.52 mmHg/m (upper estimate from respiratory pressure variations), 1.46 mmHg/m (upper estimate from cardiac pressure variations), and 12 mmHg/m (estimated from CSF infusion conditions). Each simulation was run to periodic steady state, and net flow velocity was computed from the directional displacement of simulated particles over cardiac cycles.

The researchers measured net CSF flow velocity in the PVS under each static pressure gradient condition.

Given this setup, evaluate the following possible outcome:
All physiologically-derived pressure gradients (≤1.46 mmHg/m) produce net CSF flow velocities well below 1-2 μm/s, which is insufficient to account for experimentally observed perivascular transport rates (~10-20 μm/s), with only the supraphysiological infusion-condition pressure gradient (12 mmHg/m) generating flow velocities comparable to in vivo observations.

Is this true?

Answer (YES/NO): NO